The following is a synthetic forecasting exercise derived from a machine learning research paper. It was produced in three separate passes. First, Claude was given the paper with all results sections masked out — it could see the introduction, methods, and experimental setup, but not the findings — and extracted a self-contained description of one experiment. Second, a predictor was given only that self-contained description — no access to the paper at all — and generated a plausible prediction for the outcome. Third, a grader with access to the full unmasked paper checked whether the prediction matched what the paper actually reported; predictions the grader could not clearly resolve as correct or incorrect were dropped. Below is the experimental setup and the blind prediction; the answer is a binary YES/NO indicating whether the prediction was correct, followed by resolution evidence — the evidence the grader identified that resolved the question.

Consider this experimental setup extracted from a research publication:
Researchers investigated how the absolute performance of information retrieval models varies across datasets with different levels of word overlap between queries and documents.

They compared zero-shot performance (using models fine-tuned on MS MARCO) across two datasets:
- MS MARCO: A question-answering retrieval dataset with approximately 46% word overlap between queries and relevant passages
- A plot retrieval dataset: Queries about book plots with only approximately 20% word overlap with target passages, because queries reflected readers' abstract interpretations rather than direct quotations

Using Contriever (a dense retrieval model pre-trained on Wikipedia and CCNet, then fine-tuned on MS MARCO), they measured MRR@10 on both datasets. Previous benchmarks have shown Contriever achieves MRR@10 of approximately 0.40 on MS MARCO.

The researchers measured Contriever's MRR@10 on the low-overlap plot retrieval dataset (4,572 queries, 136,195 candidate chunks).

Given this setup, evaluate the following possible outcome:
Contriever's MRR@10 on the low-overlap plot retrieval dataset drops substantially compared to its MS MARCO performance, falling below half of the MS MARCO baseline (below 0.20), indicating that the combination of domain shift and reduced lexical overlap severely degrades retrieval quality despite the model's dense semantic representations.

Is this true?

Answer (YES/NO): YES